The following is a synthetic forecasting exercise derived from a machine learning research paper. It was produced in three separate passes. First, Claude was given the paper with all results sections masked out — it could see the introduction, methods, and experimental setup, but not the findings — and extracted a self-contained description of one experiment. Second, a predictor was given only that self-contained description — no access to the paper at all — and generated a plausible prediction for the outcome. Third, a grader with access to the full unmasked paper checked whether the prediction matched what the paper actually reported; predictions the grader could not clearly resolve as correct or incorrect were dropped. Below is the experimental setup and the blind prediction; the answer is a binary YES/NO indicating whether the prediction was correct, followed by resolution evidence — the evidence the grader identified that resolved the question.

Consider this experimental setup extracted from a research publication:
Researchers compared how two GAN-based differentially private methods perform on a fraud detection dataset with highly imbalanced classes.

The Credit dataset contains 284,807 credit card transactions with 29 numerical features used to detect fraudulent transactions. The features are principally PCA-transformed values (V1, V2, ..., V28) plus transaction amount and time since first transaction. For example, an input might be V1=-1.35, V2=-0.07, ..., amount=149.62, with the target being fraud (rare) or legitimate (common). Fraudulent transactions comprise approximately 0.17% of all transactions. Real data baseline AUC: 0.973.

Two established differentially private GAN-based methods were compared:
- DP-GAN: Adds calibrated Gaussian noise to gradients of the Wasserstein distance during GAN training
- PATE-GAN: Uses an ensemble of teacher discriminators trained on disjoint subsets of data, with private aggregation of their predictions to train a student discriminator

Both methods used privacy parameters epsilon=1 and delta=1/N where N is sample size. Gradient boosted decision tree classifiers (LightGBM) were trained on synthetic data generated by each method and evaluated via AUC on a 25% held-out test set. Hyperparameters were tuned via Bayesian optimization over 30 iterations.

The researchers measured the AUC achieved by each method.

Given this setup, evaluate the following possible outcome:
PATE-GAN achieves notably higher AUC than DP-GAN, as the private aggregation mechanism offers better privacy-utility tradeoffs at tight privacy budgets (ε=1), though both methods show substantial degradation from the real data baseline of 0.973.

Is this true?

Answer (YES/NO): YES